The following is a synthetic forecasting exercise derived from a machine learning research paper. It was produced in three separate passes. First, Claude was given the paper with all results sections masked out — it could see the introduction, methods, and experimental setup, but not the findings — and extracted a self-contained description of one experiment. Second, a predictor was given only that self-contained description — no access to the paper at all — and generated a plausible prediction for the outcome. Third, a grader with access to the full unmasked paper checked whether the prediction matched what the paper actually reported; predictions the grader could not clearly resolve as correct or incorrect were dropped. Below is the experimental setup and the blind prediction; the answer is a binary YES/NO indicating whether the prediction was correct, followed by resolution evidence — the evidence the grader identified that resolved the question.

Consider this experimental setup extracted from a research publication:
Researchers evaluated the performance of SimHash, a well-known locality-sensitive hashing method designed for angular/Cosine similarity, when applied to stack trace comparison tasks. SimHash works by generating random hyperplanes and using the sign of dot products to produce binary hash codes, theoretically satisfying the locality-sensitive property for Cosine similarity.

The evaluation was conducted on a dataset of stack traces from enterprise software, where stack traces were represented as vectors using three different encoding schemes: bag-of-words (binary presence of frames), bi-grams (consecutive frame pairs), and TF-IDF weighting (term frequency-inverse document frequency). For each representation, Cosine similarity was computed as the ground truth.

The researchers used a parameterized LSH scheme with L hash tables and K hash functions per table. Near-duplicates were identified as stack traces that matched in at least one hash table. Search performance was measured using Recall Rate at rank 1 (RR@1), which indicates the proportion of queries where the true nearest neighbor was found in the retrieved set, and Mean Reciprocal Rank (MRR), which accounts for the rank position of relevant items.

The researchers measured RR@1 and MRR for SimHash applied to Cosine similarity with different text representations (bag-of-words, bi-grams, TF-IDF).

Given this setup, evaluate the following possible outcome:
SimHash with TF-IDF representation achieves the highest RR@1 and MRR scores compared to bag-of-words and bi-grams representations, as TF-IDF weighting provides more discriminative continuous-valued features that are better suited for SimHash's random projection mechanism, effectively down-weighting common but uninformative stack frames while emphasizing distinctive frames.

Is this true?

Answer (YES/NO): NO